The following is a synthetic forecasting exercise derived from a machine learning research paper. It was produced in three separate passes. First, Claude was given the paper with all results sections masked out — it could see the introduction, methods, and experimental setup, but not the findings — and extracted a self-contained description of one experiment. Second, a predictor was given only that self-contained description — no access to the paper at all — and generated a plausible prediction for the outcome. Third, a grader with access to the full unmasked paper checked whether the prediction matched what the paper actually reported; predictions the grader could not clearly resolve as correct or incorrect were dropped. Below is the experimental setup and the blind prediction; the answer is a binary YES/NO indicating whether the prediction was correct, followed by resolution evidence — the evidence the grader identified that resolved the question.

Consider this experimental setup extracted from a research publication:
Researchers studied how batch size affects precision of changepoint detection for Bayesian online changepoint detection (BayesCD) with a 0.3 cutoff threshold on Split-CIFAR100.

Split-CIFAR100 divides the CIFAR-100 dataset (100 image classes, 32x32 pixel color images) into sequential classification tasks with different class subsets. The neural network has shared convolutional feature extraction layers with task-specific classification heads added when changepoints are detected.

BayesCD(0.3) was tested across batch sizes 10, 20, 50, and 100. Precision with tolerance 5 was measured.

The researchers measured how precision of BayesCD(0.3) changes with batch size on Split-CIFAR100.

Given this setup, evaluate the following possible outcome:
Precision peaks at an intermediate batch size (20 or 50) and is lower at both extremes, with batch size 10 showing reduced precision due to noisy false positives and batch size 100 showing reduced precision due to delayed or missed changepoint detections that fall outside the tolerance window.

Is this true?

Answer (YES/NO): NO